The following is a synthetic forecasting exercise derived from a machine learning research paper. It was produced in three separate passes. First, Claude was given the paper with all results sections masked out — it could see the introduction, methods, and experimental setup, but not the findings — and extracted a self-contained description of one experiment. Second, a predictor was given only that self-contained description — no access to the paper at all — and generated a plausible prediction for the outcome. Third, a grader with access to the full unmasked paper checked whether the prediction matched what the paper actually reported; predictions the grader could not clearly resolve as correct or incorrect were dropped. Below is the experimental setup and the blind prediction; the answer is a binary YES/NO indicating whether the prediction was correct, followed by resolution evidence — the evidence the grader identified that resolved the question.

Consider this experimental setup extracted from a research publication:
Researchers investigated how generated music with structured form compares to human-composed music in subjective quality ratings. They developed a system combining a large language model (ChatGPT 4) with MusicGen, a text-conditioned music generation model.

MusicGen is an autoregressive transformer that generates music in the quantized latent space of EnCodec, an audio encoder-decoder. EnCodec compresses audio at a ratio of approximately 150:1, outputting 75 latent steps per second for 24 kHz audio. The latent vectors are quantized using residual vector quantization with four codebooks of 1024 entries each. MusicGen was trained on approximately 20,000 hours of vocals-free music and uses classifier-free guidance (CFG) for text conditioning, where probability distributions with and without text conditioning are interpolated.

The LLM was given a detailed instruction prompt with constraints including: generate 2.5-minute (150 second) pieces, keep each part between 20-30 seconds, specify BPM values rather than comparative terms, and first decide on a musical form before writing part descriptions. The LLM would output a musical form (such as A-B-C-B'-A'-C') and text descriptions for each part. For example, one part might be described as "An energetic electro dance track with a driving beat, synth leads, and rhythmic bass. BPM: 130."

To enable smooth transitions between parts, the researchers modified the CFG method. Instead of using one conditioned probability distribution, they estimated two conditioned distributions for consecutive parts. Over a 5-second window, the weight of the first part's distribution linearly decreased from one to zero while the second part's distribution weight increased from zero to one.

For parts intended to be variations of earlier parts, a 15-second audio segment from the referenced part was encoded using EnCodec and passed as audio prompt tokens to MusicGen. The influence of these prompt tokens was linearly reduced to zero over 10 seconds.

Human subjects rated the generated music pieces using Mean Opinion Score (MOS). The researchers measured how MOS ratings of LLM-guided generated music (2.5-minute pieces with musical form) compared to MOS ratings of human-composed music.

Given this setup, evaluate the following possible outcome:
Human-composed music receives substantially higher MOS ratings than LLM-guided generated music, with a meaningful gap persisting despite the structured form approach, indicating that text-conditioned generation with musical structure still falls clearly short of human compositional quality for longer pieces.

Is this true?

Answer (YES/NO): NO